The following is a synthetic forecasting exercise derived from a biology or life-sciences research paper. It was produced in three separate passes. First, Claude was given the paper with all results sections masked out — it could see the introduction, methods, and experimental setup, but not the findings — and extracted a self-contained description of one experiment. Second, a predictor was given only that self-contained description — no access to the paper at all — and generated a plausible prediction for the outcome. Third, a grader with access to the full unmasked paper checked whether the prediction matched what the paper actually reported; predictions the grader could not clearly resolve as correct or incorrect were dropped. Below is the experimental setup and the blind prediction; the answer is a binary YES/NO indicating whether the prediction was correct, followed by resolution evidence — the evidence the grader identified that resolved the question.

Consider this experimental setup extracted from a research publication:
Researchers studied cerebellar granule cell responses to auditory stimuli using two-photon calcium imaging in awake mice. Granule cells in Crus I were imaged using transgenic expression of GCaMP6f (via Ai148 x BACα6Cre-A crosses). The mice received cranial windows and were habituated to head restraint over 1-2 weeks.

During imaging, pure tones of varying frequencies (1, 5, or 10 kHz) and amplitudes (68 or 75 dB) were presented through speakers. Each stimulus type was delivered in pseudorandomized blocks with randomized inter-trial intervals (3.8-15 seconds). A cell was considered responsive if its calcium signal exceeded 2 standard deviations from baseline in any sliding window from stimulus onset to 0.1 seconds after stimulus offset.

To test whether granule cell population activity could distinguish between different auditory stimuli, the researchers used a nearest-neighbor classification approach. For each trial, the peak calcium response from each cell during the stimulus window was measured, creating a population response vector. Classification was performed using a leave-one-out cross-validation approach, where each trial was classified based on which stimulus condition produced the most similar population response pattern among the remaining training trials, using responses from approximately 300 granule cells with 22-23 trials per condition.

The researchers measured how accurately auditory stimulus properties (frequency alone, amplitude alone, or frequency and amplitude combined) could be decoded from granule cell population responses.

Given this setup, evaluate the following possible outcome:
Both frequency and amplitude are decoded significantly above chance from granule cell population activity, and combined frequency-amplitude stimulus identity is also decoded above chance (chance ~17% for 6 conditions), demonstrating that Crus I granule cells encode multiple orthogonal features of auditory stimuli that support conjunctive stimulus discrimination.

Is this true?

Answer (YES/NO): YES